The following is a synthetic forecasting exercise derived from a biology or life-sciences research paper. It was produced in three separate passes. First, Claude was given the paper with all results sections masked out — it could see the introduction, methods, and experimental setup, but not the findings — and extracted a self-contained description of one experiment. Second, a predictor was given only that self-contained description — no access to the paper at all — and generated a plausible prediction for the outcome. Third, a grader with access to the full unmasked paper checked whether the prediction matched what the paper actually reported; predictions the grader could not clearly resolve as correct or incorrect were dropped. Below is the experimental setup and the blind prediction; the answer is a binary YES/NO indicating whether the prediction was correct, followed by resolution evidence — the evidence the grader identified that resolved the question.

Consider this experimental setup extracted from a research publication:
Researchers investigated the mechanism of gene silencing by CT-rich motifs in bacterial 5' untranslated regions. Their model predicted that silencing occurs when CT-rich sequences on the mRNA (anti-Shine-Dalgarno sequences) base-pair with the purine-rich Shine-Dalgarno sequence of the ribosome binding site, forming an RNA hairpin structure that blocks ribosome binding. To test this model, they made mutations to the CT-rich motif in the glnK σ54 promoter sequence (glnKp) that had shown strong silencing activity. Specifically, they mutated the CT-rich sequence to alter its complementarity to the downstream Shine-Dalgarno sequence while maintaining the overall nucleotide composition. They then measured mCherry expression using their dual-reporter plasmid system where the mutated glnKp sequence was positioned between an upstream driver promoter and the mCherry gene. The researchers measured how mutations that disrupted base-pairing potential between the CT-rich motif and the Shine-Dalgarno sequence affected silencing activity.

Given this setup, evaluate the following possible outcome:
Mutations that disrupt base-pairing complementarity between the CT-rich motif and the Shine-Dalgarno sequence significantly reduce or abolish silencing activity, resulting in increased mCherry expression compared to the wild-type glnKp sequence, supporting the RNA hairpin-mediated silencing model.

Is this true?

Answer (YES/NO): YES